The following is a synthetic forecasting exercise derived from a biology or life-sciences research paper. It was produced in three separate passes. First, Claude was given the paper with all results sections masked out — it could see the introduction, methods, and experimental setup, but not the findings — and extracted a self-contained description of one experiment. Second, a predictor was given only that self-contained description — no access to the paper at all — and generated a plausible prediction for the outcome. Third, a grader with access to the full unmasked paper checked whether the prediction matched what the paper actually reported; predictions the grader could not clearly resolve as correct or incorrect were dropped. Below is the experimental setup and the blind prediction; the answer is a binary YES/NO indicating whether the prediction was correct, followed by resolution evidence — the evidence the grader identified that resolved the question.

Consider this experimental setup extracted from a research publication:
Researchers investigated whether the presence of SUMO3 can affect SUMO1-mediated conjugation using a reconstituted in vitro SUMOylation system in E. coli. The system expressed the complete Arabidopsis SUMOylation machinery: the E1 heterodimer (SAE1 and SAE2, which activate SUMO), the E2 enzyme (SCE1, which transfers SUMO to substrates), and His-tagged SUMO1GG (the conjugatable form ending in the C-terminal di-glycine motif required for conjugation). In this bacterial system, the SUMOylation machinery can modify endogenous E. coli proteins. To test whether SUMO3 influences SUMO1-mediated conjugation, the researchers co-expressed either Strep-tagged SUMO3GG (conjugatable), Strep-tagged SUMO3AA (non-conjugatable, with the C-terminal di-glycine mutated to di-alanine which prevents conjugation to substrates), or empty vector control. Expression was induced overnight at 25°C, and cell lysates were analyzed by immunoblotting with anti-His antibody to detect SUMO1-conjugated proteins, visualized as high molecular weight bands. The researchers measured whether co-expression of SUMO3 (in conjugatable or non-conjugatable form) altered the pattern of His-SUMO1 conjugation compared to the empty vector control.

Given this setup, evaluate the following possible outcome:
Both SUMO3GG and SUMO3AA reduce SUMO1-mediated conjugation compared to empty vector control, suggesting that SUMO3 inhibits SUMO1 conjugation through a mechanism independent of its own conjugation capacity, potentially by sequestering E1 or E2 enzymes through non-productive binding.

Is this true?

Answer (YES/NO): NO